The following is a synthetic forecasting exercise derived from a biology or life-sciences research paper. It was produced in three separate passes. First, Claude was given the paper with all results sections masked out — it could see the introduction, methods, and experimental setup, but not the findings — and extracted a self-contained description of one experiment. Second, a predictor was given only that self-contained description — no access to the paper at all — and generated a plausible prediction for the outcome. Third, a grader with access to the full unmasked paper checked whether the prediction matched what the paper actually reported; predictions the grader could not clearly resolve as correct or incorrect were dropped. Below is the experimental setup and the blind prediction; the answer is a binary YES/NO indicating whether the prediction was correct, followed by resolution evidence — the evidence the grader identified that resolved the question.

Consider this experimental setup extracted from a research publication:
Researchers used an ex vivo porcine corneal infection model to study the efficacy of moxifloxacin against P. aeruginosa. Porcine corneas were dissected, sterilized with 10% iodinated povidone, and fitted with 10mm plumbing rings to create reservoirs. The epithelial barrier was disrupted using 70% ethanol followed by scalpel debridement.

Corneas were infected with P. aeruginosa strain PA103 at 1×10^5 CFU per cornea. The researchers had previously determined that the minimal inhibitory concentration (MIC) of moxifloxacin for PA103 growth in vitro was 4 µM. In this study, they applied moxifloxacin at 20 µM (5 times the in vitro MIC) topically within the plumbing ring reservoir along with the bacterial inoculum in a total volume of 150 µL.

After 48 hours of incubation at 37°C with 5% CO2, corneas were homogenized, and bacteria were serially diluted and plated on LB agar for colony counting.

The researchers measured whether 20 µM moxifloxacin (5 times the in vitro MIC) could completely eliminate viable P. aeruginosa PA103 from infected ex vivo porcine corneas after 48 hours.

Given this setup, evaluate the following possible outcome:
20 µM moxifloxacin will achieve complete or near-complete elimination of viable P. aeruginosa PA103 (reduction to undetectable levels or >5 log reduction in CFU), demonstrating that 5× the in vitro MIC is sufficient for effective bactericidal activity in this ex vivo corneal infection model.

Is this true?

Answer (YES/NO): NO